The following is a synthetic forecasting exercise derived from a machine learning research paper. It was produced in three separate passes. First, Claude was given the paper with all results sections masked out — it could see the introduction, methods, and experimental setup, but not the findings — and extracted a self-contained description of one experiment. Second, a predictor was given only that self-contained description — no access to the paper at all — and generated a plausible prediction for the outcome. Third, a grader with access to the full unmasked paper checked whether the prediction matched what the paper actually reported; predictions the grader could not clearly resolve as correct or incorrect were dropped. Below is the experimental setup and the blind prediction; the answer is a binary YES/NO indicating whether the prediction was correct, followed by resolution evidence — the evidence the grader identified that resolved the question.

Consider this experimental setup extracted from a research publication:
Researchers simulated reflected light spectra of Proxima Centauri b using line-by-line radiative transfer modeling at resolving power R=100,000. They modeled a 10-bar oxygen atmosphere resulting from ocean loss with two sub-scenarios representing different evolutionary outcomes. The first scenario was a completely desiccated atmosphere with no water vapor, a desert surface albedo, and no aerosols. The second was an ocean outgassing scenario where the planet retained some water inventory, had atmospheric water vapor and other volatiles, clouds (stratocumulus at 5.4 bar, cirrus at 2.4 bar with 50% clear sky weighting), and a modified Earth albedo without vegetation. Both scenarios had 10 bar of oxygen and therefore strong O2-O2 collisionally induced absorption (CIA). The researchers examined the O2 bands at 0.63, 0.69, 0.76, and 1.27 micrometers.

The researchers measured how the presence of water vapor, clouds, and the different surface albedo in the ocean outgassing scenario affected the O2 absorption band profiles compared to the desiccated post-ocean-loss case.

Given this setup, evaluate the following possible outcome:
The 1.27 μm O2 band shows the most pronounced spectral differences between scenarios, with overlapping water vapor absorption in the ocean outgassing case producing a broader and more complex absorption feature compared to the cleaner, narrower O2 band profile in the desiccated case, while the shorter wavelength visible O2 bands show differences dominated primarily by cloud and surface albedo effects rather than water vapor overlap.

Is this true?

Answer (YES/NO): NO